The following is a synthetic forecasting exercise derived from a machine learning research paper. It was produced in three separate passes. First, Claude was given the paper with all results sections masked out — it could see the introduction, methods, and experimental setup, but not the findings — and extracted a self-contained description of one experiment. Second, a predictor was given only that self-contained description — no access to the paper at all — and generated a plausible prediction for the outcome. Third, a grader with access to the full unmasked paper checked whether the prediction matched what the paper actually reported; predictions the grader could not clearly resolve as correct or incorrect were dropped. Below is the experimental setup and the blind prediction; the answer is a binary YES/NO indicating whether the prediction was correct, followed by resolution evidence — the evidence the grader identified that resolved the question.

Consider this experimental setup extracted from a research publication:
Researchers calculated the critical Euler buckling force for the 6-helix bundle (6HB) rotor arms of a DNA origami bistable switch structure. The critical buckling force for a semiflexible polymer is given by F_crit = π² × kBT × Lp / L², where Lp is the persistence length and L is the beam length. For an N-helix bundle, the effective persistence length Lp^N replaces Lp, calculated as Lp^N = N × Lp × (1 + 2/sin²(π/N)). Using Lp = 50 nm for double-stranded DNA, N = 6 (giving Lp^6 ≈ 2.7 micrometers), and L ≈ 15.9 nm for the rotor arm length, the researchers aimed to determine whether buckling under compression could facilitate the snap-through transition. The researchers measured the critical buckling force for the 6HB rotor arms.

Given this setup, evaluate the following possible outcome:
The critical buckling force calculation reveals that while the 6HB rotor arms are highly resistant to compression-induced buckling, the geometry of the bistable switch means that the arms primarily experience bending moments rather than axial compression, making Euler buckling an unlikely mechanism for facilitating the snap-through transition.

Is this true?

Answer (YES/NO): NO